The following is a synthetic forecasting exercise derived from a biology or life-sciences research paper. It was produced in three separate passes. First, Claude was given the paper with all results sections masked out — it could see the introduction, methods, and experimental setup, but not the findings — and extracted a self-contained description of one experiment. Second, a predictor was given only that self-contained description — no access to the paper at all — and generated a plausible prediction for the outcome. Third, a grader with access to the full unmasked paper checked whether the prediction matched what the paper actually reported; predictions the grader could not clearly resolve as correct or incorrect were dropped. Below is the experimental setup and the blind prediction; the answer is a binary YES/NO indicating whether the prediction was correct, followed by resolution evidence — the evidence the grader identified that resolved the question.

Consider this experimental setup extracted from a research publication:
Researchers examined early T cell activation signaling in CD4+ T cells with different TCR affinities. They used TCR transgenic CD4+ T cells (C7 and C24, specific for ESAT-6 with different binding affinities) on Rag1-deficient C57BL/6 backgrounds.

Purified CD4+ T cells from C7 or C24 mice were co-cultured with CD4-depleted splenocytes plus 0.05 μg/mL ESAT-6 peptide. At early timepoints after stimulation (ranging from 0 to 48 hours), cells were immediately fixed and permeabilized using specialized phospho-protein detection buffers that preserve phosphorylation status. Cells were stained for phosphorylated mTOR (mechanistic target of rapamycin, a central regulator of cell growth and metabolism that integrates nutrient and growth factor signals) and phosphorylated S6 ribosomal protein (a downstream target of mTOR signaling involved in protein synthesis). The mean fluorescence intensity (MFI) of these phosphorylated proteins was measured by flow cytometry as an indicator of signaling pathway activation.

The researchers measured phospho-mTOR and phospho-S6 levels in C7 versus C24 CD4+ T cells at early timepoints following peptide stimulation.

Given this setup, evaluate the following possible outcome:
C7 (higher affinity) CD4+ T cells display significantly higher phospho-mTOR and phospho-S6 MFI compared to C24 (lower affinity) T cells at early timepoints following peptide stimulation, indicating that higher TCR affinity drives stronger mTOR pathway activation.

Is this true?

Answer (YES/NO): NO